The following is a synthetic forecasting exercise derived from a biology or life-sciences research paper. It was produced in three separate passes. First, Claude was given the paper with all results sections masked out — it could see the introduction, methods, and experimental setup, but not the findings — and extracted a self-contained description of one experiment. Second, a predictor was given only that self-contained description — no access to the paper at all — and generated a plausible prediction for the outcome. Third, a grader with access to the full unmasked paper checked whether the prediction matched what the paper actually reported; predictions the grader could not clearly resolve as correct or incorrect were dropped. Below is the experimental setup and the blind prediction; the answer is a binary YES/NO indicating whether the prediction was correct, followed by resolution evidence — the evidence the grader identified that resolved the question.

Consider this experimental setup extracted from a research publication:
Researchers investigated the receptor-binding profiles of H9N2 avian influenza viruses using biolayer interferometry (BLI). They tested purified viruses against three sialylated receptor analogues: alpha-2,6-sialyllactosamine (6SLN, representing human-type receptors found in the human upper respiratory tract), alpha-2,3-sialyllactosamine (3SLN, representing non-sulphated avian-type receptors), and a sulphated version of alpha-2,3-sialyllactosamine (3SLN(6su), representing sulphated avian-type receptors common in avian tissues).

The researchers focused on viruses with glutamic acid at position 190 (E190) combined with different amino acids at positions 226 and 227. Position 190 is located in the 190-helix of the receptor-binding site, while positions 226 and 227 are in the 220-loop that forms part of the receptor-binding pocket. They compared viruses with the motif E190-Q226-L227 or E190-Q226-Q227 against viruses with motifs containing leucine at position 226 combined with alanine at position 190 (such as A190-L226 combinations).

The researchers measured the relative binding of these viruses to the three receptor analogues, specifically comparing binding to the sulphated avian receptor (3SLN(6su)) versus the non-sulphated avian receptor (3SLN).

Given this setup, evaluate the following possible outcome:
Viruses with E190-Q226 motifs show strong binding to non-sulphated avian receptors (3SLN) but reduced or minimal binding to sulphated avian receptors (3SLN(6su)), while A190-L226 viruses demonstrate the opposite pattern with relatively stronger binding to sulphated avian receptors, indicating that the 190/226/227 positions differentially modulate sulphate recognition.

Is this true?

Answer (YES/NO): NO